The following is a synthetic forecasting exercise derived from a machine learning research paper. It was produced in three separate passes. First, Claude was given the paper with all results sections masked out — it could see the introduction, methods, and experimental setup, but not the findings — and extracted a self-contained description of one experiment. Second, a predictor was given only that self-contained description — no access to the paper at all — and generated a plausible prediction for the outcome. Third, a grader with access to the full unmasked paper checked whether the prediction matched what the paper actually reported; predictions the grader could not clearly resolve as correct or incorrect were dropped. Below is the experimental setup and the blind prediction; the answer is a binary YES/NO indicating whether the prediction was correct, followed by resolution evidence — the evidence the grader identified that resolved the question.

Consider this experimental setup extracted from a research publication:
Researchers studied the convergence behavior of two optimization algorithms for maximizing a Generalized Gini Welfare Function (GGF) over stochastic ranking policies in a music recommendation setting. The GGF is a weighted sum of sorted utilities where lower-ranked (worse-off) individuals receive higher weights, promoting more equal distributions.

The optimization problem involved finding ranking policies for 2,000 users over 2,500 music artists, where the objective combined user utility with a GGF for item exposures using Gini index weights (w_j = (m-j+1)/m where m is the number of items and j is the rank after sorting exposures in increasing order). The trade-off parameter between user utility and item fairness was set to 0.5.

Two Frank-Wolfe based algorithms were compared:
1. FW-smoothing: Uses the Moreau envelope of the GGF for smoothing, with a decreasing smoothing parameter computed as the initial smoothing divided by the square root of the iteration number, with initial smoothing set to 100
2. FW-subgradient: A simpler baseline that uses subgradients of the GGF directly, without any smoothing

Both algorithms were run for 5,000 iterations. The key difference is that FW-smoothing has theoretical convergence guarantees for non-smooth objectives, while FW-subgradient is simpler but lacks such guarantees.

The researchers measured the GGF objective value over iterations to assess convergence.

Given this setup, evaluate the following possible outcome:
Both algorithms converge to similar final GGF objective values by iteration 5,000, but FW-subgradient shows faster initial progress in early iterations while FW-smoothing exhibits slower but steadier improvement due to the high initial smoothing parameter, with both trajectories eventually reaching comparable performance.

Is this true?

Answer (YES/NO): NO